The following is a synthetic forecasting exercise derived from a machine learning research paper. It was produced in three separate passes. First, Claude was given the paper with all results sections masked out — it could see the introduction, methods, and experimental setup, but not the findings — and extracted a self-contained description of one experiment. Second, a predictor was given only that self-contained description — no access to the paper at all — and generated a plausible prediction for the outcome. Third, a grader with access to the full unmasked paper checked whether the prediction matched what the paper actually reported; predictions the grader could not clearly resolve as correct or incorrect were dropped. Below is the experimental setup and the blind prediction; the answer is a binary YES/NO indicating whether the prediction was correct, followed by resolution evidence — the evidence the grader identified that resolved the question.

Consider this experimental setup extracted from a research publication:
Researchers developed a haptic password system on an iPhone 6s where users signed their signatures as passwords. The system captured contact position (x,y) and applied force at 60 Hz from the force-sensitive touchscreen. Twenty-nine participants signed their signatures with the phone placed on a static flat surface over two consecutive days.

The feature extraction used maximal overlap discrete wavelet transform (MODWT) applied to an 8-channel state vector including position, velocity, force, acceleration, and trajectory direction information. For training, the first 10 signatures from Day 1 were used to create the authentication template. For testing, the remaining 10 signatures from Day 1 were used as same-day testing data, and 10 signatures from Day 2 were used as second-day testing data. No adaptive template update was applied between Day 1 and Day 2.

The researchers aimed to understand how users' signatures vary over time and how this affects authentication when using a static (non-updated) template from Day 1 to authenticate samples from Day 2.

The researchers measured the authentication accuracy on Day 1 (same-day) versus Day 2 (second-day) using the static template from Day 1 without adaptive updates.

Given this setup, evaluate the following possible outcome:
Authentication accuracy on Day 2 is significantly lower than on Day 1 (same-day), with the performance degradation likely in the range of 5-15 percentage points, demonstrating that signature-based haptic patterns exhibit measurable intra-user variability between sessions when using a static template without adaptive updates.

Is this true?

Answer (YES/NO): NO